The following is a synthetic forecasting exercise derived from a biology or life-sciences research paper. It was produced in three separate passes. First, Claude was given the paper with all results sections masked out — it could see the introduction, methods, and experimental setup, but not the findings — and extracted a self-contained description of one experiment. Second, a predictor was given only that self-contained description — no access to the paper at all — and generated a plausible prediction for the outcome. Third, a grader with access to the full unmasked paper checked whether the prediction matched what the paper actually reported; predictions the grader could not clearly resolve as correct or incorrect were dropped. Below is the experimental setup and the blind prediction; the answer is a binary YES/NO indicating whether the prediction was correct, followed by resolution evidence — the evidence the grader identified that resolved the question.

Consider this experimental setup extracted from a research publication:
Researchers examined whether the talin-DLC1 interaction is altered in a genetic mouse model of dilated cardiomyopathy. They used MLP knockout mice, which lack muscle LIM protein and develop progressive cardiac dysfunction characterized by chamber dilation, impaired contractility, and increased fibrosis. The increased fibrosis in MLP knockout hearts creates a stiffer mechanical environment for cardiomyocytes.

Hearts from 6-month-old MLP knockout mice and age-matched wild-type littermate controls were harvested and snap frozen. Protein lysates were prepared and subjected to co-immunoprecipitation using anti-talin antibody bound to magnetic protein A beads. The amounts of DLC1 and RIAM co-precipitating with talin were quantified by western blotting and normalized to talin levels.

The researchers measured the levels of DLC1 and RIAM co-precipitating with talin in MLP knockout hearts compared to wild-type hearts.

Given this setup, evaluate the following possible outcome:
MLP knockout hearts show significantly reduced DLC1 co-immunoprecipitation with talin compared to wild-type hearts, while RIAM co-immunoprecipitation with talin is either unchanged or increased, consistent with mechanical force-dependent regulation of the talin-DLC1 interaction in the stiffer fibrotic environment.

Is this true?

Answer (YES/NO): NO